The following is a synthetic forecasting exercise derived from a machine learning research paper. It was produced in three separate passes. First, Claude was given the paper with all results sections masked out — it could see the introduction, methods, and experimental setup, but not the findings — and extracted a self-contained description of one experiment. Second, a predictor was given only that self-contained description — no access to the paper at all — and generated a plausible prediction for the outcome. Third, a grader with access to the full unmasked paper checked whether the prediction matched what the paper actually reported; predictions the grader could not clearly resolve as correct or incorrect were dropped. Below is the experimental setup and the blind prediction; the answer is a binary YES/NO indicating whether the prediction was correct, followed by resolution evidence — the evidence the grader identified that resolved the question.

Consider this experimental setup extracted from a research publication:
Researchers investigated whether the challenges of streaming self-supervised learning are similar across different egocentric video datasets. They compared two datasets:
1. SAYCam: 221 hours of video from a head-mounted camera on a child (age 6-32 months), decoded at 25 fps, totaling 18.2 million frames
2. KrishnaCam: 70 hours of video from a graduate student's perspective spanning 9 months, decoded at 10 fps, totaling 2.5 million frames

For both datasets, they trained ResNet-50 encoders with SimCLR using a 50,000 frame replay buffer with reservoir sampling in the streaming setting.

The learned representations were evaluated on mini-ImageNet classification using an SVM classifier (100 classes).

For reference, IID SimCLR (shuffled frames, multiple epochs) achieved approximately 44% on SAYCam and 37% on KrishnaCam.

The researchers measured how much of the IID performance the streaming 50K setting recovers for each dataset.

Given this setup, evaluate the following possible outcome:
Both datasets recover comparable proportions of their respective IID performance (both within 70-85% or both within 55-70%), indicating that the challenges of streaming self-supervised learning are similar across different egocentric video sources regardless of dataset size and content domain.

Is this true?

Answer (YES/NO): NO